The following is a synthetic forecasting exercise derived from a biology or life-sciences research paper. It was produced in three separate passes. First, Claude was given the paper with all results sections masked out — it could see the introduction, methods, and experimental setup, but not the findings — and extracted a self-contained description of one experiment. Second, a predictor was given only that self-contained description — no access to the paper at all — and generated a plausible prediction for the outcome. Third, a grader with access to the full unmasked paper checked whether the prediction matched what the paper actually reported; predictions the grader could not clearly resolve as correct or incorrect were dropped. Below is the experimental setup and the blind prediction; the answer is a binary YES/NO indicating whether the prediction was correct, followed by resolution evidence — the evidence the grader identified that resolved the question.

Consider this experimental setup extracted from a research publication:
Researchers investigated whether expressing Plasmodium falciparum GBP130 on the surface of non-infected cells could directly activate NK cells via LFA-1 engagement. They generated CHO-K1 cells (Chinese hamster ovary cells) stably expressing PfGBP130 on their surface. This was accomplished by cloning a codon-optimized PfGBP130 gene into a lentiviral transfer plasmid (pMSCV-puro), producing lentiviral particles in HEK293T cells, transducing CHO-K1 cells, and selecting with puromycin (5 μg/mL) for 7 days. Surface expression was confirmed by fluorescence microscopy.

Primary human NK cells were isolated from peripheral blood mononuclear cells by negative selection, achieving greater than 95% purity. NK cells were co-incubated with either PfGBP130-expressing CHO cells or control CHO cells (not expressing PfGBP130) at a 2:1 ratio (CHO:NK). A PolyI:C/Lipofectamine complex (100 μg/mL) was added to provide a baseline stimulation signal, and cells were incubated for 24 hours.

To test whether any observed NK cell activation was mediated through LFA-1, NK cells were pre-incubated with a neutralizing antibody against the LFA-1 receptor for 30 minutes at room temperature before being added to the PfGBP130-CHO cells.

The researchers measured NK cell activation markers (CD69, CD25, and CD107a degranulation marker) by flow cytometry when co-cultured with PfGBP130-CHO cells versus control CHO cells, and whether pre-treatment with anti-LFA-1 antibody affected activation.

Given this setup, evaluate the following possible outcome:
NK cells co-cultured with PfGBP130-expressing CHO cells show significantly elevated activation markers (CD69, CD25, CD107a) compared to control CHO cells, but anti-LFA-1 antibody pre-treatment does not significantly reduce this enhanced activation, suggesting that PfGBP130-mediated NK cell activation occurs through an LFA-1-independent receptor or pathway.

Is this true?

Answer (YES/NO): NO